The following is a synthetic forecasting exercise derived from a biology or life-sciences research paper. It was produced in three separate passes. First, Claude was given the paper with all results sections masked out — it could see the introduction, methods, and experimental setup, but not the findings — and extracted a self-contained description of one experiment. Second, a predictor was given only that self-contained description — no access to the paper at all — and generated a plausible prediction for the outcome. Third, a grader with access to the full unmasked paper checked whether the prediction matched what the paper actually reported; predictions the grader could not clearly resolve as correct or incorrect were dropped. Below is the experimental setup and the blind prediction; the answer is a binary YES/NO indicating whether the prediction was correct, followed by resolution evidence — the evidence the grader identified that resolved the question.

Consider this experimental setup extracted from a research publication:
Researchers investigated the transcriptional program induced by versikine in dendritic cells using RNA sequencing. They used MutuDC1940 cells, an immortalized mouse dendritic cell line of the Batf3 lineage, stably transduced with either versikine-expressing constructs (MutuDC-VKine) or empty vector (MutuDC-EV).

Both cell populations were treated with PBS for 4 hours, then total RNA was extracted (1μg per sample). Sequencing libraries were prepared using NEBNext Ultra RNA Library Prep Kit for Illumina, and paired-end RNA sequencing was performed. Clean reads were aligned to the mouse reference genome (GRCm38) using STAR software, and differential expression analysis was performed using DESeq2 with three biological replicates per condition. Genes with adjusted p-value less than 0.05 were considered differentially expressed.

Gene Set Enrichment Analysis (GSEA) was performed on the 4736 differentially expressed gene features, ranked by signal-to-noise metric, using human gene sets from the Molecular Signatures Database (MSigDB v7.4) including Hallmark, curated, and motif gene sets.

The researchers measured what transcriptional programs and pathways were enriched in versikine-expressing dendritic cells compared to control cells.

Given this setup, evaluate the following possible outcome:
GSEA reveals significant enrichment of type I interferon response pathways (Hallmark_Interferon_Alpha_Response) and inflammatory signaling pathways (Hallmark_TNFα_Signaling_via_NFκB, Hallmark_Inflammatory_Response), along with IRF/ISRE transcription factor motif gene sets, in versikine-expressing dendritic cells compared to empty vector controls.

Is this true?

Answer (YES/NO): NO